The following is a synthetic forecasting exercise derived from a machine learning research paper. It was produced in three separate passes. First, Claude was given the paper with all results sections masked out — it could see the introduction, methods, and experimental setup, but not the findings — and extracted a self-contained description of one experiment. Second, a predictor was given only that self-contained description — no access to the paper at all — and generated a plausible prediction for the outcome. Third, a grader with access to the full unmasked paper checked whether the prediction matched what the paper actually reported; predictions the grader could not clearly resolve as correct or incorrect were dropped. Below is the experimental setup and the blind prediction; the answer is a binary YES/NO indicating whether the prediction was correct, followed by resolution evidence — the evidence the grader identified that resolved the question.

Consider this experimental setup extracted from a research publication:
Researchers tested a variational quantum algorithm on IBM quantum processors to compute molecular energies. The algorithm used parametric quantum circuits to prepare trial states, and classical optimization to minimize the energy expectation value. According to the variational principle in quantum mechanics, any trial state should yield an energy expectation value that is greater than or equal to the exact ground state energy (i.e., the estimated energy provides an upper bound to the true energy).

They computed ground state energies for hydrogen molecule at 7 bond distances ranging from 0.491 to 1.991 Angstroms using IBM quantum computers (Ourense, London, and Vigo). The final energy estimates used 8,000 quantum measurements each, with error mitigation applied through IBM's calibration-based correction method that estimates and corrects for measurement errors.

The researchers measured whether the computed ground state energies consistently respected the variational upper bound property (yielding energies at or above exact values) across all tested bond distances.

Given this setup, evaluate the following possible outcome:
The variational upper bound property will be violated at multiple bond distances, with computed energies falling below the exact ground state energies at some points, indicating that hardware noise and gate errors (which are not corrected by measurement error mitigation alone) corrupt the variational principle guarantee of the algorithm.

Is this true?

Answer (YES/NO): NO